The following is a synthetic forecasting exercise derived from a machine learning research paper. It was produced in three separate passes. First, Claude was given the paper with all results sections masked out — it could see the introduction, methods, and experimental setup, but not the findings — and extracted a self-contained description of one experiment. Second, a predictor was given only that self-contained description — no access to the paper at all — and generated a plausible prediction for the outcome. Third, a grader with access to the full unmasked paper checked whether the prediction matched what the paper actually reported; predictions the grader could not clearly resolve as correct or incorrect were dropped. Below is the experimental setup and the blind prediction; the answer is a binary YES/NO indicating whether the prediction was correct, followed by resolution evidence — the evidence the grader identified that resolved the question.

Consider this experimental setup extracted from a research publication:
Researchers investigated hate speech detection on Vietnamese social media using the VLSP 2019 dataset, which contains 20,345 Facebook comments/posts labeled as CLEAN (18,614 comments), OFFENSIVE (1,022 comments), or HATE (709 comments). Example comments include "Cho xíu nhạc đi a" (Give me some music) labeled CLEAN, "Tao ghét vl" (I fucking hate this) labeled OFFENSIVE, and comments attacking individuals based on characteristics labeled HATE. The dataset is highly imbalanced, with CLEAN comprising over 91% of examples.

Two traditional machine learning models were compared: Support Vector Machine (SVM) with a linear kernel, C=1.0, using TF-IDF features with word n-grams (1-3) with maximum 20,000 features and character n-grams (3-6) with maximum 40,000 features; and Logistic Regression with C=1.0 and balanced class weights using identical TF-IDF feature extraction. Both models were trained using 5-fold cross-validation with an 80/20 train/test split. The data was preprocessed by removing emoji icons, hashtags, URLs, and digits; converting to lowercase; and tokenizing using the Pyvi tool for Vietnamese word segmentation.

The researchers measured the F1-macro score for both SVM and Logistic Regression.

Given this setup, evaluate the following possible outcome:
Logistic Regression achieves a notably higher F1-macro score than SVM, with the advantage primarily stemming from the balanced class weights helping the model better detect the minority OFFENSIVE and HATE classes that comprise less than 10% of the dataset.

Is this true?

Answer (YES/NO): NO